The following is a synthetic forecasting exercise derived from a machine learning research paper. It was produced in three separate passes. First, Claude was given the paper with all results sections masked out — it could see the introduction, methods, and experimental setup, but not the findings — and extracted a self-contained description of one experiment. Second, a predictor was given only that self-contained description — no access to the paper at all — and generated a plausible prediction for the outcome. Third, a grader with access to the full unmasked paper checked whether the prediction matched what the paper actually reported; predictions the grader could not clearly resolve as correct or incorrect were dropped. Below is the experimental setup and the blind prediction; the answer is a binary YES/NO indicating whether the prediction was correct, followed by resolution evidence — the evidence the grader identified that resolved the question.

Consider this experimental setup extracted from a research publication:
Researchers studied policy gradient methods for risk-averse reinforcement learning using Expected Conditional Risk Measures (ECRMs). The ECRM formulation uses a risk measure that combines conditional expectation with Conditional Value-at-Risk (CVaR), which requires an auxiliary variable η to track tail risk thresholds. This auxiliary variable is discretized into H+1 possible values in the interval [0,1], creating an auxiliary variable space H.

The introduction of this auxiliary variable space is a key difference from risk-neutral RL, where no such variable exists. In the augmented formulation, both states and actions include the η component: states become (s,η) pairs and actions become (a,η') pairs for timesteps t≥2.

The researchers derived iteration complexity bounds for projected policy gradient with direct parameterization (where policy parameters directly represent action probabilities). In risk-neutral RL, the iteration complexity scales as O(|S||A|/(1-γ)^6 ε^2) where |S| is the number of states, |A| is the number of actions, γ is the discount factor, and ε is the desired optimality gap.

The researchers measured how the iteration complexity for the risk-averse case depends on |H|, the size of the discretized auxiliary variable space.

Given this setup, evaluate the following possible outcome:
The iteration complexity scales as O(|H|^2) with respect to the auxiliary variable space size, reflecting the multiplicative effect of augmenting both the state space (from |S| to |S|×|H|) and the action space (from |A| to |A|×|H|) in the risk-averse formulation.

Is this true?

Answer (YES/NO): YES